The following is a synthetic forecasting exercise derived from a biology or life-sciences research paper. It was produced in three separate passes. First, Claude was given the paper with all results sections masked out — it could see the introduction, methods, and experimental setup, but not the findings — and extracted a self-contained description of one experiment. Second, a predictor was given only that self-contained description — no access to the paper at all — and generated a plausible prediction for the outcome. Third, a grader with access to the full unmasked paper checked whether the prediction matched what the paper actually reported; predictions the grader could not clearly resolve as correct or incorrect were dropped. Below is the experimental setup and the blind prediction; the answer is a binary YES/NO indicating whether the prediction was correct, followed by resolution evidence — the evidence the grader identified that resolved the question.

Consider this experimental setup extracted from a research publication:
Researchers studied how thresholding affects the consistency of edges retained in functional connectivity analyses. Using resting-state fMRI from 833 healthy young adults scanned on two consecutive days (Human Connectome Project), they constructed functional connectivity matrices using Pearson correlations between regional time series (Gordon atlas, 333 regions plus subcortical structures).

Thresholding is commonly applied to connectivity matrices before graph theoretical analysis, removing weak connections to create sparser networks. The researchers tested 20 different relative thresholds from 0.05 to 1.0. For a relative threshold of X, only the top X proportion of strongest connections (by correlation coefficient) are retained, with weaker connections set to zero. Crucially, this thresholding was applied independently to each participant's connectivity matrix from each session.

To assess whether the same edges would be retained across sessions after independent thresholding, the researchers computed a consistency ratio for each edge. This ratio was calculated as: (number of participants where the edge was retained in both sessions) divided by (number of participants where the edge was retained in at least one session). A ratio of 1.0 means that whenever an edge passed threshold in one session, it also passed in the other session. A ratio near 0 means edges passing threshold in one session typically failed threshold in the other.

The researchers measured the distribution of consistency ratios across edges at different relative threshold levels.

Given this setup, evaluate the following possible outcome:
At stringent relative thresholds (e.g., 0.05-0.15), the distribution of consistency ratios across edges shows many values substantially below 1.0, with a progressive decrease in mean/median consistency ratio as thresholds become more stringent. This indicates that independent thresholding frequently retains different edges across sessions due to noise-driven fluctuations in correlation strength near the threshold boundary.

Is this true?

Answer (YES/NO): YES